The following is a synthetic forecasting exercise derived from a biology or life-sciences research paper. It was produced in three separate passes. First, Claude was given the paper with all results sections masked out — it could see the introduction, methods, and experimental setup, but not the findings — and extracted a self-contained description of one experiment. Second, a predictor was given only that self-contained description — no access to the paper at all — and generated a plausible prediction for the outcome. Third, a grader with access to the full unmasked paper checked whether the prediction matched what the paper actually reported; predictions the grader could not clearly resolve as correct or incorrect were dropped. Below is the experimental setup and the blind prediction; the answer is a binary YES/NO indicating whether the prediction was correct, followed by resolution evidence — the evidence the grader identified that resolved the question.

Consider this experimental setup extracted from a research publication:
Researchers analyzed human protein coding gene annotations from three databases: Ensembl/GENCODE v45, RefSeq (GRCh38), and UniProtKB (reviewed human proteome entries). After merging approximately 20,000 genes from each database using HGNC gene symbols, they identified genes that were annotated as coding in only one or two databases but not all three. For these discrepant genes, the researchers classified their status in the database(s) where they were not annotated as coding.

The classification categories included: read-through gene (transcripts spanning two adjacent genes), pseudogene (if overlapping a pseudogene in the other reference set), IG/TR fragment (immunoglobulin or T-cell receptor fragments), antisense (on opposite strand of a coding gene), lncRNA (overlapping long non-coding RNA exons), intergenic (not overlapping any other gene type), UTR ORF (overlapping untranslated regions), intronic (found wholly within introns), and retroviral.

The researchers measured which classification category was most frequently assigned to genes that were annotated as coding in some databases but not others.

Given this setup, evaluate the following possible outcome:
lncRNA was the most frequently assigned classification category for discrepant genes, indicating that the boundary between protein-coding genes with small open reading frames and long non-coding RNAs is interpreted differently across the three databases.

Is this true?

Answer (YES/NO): NO